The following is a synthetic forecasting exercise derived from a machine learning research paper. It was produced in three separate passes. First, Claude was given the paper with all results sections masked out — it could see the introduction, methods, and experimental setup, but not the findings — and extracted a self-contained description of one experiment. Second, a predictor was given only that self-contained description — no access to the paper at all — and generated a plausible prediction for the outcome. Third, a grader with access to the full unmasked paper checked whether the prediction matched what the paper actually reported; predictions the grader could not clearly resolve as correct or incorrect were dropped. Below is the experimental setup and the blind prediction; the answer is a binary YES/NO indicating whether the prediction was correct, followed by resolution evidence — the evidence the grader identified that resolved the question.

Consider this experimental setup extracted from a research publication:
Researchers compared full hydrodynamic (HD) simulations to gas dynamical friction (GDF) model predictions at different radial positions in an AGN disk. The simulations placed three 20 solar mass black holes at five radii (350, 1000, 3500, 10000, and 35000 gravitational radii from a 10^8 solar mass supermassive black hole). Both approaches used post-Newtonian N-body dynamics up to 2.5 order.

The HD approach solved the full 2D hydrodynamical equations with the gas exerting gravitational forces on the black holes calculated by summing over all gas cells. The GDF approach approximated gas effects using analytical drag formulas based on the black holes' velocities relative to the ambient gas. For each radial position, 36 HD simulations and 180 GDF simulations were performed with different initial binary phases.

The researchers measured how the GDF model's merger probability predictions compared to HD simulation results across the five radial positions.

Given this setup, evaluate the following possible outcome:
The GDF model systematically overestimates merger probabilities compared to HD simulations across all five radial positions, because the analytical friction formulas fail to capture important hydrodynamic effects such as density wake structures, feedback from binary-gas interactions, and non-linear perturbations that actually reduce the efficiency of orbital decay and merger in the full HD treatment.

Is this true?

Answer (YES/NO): NO